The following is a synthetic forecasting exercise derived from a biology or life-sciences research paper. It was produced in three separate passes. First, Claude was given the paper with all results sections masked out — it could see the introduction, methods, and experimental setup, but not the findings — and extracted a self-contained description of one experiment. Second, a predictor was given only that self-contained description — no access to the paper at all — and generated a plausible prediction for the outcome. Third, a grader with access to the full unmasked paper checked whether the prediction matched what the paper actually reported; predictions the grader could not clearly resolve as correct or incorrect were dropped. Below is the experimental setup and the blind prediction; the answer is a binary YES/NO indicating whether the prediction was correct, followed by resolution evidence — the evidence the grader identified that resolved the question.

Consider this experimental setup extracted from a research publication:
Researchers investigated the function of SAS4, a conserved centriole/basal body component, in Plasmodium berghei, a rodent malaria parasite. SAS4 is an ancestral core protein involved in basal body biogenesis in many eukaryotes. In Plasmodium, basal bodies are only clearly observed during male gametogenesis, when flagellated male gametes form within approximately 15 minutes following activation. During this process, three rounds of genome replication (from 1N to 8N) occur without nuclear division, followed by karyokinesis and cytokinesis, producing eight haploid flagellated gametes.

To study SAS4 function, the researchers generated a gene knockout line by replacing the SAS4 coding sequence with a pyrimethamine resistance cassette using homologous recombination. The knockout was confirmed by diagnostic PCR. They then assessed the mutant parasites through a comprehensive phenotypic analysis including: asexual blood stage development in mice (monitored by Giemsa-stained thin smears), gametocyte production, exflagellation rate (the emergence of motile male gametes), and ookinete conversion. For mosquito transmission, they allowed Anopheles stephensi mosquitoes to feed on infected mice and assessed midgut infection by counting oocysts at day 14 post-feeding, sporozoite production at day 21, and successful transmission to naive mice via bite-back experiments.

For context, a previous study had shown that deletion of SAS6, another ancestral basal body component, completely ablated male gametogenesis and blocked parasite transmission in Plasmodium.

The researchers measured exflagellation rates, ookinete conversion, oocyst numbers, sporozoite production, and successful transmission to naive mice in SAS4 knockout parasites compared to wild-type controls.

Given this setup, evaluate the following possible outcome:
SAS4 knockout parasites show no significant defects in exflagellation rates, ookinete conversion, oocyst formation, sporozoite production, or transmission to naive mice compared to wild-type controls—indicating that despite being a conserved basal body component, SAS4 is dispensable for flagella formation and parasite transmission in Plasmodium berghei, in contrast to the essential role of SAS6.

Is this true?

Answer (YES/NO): YES